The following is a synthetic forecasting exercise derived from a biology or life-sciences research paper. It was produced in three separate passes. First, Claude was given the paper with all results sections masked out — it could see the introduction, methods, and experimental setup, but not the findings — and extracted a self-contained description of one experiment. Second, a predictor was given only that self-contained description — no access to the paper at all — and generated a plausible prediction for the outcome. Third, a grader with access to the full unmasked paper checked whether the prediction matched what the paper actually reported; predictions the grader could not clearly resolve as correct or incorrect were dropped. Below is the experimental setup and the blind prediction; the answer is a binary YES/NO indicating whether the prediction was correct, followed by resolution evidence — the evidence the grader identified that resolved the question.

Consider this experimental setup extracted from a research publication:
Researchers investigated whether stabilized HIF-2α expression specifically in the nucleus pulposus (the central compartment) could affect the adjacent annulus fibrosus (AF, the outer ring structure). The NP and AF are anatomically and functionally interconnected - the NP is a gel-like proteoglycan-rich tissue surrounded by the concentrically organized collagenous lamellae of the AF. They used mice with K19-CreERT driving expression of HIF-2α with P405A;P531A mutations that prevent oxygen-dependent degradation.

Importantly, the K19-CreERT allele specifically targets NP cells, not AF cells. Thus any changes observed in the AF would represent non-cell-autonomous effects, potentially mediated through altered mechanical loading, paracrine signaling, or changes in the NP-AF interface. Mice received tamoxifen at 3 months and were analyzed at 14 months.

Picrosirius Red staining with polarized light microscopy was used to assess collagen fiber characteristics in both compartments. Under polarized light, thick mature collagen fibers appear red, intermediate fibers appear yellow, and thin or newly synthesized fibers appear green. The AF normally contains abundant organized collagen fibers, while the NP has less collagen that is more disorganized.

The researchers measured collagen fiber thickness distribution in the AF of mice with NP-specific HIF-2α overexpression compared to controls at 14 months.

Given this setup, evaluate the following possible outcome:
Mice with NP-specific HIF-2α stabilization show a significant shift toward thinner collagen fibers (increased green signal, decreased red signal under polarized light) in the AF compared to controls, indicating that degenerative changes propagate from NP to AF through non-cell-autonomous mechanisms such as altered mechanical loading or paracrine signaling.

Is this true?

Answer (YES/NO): NO